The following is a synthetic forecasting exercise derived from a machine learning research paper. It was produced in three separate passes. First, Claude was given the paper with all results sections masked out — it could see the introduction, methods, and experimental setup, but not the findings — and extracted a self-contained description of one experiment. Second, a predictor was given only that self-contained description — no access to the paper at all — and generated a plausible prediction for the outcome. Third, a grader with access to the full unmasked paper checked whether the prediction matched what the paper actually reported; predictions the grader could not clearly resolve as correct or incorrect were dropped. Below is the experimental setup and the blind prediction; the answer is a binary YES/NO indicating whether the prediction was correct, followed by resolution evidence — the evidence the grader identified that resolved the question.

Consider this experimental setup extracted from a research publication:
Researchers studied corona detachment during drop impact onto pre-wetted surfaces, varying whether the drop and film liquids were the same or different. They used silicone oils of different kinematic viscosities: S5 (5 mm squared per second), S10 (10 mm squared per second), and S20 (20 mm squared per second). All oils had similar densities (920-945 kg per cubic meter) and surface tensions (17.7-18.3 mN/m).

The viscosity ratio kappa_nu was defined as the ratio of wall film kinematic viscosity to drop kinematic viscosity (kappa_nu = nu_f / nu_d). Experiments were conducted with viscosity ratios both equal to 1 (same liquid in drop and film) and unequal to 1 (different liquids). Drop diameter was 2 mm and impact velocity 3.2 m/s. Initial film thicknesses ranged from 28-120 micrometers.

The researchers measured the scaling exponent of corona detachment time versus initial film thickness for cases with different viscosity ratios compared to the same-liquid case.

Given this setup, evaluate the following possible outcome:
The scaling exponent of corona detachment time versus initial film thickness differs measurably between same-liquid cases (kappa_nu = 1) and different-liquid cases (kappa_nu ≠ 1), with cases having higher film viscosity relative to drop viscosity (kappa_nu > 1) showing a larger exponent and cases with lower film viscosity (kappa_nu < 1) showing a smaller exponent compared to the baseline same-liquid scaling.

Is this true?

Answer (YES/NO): NO